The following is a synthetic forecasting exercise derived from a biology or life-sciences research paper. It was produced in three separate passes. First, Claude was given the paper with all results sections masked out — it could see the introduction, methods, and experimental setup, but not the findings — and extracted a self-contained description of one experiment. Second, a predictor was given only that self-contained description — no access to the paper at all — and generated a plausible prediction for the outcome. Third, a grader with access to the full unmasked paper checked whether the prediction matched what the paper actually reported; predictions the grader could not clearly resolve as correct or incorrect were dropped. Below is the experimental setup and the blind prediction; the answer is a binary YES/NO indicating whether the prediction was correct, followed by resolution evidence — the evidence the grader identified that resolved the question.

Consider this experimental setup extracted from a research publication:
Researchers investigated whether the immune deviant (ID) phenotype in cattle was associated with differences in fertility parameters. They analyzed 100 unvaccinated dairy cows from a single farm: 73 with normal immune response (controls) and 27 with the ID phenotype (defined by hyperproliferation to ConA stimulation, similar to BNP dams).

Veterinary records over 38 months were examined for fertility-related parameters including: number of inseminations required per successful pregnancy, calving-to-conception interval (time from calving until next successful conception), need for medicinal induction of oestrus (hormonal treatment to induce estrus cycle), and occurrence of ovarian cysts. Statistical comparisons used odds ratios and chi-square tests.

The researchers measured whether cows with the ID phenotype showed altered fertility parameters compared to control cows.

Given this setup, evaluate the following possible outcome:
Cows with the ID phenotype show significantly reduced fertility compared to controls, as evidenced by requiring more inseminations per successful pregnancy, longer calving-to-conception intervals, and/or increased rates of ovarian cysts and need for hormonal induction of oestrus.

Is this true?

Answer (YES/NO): NO